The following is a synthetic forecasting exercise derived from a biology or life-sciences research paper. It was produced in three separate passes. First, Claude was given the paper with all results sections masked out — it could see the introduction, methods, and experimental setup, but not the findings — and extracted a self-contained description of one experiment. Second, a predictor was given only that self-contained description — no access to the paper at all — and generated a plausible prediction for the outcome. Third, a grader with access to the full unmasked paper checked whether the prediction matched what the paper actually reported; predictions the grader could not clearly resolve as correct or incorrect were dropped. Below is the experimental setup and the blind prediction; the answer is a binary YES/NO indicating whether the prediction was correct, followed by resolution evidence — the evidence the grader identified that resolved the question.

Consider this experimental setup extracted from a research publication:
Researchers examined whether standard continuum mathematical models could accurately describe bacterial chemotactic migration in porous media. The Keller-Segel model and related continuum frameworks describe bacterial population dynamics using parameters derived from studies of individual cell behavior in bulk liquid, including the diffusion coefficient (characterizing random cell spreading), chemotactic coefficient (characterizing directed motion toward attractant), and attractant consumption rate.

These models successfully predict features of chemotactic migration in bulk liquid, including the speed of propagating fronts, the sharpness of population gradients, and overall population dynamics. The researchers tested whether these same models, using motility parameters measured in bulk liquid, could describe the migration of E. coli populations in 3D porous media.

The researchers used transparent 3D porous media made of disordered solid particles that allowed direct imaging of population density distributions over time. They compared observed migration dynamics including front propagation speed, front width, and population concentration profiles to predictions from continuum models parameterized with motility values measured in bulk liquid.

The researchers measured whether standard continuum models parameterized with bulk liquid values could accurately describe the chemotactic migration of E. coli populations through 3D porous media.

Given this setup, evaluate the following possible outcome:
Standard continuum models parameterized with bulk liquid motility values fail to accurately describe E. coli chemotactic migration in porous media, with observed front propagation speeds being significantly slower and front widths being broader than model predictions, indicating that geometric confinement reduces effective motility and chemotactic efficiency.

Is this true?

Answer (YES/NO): YES